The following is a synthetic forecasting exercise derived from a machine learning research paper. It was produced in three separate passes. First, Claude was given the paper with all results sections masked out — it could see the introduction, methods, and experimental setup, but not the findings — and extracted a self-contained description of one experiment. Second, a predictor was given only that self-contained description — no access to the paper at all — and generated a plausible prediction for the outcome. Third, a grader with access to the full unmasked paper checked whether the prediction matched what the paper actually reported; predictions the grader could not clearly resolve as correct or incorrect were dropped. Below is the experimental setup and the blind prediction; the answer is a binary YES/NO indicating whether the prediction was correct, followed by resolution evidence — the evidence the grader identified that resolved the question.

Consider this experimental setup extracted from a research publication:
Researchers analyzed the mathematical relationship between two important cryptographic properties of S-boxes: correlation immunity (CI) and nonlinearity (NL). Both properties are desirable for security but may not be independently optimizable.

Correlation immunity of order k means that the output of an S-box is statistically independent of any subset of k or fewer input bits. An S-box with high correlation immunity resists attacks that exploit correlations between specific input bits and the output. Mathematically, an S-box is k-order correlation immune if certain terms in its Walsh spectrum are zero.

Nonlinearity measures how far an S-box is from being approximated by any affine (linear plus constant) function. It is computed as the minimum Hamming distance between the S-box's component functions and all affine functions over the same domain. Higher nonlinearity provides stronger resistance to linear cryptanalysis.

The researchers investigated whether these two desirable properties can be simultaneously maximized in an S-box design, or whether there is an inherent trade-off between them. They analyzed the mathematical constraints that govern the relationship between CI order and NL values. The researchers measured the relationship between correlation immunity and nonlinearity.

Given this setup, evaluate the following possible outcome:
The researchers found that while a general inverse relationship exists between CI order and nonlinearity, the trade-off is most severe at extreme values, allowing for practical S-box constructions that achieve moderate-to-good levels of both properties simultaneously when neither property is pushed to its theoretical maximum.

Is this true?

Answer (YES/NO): NO